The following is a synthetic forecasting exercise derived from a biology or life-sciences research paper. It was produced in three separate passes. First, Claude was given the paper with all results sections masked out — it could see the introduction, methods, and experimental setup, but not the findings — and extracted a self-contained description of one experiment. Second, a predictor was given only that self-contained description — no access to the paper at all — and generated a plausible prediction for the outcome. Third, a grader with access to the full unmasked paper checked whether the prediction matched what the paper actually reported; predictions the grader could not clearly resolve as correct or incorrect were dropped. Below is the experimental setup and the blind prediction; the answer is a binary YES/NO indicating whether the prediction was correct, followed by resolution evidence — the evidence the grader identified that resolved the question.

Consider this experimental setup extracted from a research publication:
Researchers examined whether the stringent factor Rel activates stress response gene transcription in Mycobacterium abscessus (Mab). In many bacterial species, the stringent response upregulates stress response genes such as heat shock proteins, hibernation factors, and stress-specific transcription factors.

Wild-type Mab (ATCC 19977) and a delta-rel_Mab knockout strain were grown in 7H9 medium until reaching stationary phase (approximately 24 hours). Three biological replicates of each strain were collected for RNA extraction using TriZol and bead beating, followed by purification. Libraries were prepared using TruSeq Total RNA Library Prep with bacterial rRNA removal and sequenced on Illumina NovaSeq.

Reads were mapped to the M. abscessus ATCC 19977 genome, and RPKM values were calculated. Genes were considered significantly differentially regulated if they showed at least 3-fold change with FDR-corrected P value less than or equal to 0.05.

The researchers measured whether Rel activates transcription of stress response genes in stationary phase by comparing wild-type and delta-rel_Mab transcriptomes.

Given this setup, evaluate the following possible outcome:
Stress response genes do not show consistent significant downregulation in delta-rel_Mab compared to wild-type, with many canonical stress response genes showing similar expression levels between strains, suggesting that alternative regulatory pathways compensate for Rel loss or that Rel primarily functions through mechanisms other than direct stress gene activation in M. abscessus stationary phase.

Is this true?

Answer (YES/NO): YES